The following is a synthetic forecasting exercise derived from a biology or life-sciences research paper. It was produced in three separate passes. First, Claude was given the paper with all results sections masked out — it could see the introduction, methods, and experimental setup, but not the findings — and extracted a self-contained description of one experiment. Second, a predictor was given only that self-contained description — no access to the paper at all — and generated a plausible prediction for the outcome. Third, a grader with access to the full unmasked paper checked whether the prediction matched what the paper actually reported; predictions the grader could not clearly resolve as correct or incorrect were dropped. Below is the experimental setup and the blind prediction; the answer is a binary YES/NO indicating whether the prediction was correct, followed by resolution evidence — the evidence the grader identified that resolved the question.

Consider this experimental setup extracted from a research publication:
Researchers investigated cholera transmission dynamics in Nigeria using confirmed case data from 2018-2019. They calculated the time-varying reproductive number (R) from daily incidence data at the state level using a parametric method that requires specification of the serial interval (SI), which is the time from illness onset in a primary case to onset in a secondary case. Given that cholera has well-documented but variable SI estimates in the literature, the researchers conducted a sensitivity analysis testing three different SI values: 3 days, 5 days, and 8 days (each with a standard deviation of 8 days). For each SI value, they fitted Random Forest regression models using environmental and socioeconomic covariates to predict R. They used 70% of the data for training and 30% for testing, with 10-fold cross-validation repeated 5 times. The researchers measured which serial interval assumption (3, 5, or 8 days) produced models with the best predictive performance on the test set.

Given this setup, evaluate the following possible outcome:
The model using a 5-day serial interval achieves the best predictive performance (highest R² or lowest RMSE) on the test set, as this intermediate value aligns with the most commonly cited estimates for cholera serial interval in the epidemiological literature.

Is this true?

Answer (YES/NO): YES